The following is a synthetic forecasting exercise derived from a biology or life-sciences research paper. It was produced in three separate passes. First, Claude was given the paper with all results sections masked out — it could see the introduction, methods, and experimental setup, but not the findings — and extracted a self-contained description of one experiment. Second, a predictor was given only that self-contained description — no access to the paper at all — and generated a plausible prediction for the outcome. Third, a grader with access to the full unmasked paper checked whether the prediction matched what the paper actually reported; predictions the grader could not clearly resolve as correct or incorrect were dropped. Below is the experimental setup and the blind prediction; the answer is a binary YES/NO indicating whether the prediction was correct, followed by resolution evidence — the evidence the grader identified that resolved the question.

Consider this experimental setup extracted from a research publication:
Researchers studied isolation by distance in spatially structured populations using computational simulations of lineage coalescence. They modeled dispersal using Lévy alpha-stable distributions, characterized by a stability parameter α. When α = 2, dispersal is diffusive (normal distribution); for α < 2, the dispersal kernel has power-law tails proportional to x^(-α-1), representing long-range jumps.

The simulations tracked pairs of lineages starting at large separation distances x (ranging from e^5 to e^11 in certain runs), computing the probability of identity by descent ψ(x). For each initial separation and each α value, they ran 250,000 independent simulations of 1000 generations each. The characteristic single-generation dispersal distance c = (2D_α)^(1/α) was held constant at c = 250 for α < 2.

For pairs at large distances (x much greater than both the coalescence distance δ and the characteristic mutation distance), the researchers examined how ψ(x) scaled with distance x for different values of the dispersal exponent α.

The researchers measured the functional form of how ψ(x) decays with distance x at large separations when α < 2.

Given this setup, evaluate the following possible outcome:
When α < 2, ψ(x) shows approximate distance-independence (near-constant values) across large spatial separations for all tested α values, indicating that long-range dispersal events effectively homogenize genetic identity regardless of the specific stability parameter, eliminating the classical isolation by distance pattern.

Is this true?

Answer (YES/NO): NO